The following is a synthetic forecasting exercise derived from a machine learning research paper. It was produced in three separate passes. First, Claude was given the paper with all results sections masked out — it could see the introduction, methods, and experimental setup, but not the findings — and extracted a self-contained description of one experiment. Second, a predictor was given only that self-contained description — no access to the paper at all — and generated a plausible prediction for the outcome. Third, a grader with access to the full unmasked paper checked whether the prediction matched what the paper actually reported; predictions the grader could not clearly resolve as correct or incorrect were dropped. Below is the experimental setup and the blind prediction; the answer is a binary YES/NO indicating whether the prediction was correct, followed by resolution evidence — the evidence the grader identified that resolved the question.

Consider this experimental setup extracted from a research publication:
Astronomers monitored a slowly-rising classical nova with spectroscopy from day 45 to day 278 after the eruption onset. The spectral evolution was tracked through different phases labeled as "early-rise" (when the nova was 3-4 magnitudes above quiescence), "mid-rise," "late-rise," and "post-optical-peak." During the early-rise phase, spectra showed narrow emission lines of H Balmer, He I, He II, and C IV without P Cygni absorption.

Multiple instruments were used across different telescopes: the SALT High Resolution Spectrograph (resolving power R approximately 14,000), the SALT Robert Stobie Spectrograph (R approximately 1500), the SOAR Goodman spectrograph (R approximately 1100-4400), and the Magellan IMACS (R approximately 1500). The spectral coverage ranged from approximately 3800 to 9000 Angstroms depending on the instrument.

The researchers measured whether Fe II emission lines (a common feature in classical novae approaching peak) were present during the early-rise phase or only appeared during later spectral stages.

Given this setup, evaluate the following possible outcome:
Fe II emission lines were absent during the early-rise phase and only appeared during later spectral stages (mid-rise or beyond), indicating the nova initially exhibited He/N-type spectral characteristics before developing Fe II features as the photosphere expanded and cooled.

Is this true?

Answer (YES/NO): YES